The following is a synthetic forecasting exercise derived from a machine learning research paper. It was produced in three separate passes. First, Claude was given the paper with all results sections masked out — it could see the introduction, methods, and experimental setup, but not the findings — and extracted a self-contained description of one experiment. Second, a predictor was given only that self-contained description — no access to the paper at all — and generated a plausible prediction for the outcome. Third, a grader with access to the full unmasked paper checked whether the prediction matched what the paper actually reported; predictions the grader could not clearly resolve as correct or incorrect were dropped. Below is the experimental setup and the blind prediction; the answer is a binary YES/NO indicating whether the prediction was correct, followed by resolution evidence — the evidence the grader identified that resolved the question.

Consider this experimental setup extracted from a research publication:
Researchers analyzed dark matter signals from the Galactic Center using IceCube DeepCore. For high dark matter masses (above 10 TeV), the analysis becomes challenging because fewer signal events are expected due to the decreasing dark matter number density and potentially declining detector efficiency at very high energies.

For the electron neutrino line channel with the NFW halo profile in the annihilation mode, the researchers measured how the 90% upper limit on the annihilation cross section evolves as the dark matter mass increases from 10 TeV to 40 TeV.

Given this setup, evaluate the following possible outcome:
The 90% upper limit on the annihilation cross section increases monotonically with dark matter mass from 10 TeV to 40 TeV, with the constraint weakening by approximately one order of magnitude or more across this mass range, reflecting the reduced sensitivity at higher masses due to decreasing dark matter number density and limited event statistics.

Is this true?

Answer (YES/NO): YES